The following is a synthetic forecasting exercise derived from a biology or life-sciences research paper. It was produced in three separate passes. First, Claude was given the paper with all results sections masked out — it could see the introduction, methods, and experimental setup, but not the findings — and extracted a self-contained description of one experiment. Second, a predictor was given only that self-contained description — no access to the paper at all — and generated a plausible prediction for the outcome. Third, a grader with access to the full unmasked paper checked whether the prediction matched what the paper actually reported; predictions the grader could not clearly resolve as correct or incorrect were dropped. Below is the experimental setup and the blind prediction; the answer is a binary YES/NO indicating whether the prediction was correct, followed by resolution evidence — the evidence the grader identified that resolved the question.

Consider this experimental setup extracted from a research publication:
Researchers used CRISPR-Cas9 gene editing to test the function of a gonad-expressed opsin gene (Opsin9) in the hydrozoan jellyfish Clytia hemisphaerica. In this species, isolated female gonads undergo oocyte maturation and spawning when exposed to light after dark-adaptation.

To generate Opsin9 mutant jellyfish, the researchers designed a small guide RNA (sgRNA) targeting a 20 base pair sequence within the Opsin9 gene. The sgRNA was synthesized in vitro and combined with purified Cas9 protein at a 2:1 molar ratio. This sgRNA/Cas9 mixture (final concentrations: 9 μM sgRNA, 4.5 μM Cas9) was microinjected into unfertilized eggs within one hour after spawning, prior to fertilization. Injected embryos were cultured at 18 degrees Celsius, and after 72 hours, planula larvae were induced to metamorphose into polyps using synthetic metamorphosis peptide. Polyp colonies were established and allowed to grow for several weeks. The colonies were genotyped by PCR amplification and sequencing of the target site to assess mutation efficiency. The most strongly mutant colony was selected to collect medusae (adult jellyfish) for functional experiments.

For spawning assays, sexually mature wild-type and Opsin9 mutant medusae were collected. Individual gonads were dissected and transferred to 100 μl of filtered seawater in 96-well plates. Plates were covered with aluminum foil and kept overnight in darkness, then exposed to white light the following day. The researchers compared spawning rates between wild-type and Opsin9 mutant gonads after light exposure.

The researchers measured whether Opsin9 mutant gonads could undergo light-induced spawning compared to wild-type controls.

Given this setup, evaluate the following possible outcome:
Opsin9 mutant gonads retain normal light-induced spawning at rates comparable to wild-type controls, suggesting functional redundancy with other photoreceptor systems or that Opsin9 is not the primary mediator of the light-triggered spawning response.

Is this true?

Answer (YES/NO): NO